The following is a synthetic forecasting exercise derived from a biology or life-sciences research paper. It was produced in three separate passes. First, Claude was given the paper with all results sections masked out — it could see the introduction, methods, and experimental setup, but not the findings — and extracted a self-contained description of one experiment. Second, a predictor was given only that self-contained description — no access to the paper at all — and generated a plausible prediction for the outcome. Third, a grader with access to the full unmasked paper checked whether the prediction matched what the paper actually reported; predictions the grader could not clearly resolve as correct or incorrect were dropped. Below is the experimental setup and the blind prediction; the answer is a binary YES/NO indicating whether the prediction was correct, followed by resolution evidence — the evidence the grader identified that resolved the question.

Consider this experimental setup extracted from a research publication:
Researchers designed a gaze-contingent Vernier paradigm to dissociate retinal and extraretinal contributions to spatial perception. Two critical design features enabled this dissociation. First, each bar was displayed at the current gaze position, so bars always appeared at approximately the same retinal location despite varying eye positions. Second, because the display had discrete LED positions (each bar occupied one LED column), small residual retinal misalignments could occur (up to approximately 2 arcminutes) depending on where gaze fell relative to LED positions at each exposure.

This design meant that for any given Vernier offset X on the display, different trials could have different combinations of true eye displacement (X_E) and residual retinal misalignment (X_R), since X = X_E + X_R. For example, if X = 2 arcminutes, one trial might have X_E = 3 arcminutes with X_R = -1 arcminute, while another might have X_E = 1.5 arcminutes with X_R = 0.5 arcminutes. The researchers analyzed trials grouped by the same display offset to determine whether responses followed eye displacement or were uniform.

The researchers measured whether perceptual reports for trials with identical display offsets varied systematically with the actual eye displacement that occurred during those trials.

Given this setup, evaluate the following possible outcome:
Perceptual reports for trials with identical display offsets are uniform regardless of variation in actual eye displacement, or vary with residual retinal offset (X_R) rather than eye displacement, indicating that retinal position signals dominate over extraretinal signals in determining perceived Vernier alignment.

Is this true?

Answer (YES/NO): NO